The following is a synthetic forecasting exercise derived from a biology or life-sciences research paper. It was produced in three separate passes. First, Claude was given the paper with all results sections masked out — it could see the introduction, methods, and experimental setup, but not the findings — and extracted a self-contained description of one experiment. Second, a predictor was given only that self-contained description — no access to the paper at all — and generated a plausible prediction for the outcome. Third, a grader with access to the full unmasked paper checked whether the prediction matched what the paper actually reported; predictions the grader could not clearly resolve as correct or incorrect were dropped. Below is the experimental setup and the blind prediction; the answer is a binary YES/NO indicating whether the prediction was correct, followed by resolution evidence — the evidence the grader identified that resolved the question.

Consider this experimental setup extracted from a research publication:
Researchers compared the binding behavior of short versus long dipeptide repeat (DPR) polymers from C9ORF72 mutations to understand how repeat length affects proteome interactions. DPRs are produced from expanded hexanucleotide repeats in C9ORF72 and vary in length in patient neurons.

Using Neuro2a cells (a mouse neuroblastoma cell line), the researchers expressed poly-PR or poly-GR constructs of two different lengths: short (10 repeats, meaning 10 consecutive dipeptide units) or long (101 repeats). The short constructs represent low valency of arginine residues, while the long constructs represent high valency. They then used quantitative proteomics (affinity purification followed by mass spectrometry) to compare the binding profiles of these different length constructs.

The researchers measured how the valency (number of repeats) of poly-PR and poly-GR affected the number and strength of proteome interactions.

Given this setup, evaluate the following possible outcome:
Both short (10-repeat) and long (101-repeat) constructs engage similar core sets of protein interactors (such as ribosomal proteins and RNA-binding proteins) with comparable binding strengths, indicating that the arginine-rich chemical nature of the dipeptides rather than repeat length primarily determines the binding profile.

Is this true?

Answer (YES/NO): NO